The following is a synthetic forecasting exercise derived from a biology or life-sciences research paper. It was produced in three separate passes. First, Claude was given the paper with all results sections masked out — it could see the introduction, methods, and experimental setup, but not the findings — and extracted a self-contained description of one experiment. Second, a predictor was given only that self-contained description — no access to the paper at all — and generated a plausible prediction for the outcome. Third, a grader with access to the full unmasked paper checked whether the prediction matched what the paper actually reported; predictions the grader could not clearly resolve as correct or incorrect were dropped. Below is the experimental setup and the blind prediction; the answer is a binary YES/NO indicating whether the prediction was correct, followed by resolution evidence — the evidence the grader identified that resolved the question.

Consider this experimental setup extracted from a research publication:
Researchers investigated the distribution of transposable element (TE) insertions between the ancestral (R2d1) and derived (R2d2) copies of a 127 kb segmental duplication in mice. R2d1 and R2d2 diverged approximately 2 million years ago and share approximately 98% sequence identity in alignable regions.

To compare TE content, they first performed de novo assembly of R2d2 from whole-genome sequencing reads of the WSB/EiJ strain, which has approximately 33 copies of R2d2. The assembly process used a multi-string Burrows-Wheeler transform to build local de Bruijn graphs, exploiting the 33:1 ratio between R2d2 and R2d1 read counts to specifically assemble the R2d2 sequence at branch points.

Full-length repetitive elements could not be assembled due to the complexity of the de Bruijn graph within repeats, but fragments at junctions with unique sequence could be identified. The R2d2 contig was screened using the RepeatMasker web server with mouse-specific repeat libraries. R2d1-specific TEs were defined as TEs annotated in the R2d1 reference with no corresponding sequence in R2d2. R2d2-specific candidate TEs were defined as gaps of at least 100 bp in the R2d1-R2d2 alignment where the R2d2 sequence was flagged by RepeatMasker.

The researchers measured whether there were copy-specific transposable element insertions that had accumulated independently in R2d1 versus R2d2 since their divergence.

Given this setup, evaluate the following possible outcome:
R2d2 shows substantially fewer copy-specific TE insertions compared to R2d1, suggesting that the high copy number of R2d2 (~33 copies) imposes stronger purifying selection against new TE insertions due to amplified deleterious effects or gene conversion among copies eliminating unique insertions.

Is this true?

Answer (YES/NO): NO